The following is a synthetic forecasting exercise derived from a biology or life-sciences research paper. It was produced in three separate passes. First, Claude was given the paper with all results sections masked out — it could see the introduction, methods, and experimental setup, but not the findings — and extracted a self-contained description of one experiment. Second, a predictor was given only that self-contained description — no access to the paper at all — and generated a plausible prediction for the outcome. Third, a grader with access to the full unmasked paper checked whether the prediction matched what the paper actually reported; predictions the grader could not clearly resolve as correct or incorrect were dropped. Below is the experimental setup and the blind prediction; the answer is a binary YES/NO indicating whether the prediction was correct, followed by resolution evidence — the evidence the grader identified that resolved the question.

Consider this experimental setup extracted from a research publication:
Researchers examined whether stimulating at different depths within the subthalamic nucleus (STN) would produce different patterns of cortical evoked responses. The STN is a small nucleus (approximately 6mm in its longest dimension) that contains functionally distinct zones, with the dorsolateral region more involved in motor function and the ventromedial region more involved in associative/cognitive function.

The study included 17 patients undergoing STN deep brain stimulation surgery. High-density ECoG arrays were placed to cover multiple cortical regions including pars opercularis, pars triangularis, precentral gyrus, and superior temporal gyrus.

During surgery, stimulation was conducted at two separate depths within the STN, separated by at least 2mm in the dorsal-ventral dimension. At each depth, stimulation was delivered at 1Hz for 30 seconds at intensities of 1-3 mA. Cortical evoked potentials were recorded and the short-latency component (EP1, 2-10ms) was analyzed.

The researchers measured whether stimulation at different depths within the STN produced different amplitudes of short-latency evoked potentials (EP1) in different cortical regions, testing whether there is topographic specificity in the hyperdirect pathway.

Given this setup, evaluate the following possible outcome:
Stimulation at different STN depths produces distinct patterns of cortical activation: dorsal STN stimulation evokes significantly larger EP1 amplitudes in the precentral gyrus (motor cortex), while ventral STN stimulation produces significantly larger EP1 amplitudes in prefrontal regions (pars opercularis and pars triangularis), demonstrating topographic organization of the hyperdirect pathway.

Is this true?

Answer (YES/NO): NO